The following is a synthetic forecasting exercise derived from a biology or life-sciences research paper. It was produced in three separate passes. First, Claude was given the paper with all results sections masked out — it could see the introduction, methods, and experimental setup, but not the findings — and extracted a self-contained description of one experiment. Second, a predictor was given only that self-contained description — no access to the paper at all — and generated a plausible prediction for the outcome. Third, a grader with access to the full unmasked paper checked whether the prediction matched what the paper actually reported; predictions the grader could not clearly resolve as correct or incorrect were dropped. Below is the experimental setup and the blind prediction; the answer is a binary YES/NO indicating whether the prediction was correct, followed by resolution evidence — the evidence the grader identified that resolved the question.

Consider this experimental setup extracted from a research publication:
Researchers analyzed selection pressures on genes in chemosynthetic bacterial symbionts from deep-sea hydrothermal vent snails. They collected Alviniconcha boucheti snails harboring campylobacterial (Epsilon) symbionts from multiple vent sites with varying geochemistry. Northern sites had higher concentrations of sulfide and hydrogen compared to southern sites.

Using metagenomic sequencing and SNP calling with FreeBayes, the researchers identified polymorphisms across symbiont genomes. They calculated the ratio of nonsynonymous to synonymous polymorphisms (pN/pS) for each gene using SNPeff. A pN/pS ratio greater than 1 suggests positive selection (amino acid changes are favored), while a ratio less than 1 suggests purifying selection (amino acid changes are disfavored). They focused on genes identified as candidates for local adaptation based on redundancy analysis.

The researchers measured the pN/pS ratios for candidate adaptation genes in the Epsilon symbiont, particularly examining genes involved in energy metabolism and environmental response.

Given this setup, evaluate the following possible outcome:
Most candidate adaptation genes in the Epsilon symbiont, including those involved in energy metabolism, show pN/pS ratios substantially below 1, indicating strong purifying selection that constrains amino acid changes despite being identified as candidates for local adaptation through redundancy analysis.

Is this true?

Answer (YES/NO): NO